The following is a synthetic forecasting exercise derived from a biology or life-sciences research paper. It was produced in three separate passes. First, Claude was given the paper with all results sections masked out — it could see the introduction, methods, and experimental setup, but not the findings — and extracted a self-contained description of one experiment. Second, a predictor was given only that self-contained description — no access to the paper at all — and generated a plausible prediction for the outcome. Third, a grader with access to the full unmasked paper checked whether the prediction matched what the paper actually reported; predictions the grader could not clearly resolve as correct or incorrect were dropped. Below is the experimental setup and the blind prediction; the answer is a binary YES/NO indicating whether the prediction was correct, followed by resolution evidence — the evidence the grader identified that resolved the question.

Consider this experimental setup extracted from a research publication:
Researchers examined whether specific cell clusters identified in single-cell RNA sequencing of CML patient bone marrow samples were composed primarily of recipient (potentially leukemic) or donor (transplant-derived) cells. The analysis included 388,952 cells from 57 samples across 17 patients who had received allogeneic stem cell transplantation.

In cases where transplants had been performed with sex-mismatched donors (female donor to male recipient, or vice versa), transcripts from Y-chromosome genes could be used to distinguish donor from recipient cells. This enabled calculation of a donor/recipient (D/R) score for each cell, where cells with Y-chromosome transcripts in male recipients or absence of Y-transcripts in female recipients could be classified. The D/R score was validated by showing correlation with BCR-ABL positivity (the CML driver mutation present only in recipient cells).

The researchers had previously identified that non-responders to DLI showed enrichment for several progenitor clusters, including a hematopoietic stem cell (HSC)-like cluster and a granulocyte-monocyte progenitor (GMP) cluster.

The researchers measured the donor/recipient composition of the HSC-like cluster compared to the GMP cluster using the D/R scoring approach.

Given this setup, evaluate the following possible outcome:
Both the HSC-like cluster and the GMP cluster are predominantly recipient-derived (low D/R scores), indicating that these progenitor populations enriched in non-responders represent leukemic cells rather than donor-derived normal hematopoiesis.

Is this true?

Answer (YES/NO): NO